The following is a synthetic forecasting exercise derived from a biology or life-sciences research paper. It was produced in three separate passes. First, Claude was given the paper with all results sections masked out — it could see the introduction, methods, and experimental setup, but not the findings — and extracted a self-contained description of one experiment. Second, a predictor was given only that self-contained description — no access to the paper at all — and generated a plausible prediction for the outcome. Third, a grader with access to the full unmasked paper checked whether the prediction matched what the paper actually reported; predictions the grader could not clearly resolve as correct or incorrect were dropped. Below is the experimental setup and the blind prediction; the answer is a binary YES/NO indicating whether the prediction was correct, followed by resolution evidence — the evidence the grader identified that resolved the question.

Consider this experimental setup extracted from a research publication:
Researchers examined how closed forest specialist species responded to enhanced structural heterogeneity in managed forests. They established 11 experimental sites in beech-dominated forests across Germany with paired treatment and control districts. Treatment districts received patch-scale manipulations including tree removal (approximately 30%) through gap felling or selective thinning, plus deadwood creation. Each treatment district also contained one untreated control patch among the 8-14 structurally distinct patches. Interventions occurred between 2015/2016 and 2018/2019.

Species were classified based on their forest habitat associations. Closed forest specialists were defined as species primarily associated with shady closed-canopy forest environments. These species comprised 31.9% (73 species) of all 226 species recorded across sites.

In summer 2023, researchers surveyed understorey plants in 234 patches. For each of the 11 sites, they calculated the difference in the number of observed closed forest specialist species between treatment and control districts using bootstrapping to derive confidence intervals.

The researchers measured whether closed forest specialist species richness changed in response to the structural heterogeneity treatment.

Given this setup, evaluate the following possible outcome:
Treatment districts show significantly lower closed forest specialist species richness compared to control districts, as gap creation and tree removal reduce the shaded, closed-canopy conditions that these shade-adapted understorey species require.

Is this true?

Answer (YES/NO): NO